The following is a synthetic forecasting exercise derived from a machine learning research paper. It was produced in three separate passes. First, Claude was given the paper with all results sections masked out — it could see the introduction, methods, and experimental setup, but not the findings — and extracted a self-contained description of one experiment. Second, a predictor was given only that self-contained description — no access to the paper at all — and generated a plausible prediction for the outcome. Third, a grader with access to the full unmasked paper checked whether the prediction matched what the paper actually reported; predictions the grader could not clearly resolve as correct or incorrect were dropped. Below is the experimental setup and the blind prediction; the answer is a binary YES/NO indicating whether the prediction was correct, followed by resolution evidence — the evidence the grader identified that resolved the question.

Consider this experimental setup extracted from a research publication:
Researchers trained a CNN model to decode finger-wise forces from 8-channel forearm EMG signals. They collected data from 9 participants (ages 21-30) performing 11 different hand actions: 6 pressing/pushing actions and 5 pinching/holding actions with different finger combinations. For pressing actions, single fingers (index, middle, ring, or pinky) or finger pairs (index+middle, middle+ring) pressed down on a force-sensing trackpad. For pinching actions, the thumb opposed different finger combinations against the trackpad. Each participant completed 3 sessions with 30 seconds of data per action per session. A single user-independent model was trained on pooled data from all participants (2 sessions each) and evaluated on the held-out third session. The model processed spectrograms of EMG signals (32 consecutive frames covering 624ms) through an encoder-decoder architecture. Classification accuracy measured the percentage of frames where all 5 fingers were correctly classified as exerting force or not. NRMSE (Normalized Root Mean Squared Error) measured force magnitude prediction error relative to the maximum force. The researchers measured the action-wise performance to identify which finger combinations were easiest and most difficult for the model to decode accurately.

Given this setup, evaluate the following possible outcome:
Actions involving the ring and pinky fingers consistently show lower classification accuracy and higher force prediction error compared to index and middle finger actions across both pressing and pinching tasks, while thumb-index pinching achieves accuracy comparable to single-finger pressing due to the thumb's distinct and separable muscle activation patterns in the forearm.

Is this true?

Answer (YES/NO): NO